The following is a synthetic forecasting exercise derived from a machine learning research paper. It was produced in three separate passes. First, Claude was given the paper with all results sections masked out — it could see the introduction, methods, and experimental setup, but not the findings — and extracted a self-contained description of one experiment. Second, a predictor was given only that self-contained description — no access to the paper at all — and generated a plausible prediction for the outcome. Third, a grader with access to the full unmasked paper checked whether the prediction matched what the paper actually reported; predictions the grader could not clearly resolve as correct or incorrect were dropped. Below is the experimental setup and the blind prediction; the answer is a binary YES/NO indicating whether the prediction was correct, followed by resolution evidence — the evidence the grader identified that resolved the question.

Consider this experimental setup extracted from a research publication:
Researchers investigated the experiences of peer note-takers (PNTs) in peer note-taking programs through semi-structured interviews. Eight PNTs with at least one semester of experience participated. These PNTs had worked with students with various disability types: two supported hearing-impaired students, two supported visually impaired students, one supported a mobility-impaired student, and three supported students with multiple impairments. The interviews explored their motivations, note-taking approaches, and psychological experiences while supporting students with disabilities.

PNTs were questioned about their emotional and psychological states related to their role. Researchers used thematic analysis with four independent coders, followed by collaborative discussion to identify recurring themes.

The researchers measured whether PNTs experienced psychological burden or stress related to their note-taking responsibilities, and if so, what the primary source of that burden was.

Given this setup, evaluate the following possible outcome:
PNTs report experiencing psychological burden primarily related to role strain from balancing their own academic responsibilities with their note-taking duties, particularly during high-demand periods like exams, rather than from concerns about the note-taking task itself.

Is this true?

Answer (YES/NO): NO